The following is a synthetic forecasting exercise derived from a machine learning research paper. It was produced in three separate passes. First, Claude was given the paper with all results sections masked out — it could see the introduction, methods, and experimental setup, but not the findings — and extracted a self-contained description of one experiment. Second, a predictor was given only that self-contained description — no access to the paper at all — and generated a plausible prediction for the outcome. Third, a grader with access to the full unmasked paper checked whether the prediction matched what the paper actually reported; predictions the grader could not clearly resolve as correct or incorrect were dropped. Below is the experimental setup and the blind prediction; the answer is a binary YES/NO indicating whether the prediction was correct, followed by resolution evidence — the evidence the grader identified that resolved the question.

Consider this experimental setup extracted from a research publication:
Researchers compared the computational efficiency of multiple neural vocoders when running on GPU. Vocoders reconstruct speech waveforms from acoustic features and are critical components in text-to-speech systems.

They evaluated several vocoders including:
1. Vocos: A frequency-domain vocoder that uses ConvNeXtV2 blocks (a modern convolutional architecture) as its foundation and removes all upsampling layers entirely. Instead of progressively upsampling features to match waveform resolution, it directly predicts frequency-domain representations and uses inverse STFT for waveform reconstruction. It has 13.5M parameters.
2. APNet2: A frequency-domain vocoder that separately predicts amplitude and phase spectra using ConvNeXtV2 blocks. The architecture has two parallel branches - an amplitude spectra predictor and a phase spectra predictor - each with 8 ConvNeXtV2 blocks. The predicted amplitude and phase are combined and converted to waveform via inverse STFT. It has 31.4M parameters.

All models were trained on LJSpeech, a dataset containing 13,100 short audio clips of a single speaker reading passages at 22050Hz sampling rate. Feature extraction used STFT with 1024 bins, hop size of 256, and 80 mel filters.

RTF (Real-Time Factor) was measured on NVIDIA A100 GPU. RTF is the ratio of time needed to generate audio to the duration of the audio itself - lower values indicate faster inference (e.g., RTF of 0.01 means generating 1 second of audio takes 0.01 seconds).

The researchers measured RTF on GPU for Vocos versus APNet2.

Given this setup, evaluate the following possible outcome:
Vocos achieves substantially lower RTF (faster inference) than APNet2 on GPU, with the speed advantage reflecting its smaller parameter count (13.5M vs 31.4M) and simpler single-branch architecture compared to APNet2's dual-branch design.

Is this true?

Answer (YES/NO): YES